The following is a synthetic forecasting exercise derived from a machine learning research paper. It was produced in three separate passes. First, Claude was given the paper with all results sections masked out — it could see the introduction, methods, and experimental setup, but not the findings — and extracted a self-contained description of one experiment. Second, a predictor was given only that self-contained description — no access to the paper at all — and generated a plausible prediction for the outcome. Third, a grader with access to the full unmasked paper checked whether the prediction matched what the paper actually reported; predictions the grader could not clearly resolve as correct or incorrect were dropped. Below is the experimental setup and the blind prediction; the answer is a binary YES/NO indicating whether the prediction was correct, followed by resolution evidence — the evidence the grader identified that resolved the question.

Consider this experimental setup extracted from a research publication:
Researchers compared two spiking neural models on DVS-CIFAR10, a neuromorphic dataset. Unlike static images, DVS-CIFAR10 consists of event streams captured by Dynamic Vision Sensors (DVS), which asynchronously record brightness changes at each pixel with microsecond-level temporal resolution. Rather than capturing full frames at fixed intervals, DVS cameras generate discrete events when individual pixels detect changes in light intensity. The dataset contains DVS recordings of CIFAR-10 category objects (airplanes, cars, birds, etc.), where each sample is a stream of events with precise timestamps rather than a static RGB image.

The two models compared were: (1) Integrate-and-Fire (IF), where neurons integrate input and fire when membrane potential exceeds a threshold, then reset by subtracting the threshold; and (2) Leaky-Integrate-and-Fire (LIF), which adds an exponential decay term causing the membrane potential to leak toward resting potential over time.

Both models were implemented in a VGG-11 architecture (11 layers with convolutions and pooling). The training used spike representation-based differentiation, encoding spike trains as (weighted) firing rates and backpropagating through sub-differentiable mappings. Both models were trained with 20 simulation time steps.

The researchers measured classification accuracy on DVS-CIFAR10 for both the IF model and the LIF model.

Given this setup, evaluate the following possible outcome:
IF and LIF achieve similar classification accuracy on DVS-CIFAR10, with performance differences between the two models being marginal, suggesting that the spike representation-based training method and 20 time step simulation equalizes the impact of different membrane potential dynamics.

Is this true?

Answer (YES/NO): NO